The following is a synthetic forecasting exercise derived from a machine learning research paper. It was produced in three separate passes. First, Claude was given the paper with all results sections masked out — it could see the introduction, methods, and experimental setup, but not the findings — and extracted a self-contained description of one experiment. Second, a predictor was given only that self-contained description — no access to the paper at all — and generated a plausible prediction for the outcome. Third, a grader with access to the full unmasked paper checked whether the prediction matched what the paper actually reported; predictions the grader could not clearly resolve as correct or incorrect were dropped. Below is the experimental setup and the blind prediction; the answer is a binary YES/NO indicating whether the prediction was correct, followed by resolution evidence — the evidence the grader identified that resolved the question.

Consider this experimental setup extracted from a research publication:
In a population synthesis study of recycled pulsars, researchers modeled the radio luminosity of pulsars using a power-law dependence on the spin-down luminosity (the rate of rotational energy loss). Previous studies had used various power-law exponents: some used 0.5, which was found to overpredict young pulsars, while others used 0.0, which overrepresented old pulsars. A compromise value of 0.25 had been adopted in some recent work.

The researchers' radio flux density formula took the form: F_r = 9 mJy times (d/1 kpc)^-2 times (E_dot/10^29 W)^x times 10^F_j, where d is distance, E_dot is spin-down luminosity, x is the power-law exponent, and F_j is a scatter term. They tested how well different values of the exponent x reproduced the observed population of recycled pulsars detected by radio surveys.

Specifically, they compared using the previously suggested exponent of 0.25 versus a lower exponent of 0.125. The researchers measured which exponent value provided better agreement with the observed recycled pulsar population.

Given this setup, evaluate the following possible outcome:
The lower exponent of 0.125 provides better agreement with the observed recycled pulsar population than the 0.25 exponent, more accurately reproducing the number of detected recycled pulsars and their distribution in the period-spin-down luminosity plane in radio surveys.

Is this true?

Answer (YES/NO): YES